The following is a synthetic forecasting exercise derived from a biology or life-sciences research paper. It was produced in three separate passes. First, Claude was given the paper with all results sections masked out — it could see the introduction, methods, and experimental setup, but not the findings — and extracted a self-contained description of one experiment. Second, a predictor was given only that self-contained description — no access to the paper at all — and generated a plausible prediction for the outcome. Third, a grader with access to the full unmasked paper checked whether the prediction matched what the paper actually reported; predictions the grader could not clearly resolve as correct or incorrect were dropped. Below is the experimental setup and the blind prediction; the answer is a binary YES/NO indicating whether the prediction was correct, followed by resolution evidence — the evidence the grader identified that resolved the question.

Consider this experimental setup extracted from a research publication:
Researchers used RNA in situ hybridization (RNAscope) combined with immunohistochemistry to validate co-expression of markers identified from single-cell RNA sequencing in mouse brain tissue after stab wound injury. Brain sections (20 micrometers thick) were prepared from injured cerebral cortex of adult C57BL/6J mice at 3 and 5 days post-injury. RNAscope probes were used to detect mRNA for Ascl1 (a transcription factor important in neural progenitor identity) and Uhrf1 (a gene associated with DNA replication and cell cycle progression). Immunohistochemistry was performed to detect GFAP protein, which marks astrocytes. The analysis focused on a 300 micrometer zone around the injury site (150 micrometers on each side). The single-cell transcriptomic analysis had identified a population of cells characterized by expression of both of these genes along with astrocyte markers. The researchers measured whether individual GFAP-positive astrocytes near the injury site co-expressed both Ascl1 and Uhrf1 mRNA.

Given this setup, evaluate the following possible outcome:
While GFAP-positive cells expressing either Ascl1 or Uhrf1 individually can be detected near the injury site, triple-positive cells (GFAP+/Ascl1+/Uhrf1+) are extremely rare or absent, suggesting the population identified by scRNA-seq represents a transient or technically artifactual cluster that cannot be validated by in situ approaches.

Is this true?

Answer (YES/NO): NO